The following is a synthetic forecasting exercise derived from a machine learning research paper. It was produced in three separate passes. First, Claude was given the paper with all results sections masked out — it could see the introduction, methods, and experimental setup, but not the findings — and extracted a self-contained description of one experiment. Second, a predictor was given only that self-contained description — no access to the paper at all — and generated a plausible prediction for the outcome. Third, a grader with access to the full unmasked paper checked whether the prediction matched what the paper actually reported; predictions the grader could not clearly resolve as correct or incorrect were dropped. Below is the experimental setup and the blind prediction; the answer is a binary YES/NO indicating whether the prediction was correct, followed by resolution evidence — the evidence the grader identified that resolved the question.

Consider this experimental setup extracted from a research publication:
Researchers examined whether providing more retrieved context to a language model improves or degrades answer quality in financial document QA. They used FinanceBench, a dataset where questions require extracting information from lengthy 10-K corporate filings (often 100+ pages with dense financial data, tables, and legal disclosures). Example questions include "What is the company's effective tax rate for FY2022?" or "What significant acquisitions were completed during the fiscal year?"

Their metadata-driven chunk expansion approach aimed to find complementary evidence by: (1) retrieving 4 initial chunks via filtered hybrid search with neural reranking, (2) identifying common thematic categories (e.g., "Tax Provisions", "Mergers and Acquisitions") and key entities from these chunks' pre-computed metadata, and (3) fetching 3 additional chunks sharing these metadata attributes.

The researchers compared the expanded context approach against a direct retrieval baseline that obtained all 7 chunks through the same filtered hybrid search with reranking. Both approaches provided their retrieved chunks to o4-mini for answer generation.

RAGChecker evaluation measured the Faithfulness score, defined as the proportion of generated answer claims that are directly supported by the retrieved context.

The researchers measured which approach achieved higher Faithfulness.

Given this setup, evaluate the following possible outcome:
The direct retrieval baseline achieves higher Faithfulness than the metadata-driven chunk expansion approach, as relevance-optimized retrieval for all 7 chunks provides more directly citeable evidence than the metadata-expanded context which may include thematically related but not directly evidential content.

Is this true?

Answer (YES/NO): YES